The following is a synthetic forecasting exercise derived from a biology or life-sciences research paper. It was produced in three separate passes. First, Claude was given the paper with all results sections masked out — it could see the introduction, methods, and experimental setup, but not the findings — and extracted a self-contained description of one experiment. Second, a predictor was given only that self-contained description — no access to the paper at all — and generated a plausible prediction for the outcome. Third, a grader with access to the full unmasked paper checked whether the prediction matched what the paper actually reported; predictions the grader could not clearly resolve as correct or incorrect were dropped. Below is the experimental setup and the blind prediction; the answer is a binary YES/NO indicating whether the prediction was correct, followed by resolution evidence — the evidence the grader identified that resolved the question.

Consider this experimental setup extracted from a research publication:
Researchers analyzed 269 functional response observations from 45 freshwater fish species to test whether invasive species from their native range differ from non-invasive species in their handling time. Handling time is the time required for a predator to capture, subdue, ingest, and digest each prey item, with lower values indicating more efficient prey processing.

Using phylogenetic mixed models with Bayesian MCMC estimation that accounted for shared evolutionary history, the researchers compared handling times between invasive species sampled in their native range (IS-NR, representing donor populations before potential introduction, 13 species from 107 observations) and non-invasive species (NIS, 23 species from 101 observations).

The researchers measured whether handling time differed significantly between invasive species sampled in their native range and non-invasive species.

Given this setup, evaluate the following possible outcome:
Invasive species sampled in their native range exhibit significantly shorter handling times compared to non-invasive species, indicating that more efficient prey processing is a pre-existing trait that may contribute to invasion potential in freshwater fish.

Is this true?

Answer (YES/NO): YES